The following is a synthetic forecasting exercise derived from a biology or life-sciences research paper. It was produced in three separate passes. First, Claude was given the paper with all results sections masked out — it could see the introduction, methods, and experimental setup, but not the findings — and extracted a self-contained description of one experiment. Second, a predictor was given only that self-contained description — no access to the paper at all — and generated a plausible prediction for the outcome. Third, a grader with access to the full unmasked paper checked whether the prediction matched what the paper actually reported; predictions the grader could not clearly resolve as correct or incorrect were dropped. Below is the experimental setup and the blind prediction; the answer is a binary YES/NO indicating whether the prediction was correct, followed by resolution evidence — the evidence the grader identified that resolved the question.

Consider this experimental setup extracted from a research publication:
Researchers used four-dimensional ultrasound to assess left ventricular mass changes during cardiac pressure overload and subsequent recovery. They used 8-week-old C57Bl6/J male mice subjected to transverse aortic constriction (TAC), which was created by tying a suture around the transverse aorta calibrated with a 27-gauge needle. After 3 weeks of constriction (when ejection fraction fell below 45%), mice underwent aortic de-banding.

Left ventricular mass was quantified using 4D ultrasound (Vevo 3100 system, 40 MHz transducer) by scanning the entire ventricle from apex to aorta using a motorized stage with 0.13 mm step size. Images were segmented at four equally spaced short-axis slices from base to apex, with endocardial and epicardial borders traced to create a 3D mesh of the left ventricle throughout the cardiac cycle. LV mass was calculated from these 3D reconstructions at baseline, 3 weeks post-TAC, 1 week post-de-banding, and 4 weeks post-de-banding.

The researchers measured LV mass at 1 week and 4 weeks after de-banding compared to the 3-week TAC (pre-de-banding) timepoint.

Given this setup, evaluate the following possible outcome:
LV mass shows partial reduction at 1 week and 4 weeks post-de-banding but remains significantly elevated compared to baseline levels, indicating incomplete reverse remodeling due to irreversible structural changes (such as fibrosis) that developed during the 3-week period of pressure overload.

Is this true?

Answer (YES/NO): NO